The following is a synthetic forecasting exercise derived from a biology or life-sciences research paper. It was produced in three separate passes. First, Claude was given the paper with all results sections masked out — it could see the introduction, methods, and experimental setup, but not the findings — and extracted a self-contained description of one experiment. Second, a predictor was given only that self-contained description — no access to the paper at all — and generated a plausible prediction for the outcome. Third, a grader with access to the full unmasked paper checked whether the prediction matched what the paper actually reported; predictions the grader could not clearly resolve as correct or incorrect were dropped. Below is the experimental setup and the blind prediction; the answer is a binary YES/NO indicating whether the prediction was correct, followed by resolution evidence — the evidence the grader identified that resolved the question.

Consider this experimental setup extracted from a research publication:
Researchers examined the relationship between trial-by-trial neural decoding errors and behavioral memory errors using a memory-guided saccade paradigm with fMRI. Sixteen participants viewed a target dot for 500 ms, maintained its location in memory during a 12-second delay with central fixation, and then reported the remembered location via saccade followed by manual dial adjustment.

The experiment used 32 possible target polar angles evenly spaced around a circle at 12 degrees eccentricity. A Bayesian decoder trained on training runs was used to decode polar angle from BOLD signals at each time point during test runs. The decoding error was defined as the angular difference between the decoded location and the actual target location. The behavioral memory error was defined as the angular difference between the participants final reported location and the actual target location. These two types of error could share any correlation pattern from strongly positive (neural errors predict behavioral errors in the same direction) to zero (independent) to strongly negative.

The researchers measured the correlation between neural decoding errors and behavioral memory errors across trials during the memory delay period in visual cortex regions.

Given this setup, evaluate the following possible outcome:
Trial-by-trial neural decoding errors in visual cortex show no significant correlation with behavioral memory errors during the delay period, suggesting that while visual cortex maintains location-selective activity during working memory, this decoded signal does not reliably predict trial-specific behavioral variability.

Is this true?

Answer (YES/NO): NO